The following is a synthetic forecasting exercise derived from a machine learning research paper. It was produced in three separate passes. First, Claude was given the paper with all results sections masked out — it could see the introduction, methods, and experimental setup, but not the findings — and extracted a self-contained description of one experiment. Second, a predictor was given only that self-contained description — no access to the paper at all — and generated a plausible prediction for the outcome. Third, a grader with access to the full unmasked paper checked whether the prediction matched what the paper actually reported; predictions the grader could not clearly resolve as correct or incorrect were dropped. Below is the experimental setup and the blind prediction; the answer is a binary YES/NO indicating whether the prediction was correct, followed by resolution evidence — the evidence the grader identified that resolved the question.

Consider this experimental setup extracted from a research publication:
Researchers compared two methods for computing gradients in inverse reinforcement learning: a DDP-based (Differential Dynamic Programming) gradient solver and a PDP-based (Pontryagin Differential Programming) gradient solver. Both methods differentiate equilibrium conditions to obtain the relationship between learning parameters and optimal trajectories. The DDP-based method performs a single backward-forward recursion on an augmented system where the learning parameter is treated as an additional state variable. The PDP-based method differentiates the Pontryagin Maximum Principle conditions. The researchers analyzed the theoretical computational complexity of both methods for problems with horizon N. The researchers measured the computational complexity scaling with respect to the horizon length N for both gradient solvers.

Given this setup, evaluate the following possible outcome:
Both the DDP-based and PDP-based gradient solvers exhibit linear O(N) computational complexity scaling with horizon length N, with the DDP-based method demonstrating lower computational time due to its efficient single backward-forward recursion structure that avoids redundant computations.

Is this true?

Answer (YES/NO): NO